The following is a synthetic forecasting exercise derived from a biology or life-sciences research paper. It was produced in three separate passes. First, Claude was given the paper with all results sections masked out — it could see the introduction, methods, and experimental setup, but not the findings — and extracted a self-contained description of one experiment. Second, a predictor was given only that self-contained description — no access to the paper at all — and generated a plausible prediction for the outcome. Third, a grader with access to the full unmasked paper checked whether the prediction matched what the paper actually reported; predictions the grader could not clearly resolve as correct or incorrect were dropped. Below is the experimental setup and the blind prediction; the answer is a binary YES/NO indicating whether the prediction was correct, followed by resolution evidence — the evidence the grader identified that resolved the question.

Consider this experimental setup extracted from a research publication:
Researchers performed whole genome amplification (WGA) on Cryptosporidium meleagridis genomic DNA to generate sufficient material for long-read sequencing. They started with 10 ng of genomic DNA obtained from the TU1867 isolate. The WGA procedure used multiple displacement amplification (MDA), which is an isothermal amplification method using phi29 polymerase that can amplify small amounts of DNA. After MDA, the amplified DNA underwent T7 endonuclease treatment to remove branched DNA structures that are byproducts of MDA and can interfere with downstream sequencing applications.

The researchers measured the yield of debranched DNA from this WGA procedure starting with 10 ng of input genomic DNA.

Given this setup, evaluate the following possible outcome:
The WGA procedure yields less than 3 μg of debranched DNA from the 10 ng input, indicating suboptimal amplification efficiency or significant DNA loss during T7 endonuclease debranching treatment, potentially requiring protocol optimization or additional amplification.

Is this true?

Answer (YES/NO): NO